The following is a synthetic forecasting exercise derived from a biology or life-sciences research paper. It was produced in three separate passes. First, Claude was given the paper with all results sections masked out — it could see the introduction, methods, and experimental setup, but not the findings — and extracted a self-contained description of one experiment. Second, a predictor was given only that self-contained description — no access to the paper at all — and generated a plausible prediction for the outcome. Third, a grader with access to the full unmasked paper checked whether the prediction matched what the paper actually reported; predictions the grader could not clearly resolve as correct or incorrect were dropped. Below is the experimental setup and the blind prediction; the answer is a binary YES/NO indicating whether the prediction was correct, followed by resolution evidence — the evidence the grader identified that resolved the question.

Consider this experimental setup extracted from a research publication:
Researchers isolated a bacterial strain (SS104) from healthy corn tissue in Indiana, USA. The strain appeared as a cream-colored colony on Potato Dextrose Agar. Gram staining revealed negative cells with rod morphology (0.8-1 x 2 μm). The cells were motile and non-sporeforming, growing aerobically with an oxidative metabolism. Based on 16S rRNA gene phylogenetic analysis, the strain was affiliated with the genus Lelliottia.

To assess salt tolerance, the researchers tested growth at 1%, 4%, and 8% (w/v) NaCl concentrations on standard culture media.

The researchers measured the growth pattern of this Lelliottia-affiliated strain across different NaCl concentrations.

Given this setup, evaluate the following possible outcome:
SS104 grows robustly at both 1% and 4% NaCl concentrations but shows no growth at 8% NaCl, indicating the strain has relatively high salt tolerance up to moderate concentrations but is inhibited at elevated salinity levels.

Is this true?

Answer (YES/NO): NO